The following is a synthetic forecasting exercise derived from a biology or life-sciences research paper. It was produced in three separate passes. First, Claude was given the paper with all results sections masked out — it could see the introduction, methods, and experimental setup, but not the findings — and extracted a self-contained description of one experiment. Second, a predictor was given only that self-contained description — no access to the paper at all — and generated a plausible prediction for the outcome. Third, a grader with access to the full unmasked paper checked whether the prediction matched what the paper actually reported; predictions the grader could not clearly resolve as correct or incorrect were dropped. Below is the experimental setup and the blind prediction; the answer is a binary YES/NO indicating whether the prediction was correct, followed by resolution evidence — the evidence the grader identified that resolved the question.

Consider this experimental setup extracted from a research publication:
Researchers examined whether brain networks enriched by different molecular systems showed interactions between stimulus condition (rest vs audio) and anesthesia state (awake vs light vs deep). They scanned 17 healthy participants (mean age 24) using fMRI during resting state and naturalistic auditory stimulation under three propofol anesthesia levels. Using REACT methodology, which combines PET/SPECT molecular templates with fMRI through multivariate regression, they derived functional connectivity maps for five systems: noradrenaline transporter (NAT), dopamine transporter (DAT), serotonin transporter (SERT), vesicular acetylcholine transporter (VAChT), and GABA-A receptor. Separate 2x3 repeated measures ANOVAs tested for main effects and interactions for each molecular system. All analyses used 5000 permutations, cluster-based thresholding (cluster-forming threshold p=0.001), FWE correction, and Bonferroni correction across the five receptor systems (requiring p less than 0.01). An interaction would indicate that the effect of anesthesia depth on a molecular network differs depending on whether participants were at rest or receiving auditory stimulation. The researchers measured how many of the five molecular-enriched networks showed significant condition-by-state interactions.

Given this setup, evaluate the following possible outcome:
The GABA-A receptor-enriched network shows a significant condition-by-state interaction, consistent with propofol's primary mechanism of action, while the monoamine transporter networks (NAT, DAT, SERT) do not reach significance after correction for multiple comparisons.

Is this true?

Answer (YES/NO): NO